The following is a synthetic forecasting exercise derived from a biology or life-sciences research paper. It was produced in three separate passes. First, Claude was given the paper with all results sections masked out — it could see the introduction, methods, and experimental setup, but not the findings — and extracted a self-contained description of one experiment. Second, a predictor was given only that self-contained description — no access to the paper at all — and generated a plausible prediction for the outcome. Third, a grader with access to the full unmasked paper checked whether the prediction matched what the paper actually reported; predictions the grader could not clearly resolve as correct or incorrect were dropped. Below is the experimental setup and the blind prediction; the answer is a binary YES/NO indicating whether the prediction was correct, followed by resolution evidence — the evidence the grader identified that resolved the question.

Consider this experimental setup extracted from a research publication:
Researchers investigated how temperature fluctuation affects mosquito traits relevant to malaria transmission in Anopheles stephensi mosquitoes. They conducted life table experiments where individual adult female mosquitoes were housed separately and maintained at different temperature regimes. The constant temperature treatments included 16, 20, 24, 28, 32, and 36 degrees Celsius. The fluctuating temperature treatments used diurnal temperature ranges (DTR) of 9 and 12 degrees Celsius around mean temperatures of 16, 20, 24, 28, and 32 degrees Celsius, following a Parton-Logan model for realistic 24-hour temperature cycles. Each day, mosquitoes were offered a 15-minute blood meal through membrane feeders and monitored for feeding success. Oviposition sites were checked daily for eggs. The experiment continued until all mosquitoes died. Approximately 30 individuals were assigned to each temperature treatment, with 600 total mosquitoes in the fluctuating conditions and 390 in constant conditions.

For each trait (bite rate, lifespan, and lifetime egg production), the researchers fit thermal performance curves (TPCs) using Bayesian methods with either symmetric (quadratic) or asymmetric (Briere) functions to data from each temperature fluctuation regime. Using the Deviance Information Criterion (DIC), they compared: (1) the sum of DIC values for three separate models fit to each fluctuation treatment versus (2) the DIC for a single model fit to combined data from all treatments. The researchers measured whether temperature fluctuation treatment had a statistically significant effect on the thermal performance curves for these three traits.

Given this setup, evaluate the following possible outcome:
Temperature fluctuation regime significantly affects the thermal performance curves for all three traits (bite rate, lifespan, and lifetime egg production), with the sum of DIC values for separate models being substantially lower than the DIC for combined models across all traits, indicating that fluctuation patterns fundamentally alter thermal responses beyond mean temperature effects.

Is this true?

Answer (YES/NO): YES